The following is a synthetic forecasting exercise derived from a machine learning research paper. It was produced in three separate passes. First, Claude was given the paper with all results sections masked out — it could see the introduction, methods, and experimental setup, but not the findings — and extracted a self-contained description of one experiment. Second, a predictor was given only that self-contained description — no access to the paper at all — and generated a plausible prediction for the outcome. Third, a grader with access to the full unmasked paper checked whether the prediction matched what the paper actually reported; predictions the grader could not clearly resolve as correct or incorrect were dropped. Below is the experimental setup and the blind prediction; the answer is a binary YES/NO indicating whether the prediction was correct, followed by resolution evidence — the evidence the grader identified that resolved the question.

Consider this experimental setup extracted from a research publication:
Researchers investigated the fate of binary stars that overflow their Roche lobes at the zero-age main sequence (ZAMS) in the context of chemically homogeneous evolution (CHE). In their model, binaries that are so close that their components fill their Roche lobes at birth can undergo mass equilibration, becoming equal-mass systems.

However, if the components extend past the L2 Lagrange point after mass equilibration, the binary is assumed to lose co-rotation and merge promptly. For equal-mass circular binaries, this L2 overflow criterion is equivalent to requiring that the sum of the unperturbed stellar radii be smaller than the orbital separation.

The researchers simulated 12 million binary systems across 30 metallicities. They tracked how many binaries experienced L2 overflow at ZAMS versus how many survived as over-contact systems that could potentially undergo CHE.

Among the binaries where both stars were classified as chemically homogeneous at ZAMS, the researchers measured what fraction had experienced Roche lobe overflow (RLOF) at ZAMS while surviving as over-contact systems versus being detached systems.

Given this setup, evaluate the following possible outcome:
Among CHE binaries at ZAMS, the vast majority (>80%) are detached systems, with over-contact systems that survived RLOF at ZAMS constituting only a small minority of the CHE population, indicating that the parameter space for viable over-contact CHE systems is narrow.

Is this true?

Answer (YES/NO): NO